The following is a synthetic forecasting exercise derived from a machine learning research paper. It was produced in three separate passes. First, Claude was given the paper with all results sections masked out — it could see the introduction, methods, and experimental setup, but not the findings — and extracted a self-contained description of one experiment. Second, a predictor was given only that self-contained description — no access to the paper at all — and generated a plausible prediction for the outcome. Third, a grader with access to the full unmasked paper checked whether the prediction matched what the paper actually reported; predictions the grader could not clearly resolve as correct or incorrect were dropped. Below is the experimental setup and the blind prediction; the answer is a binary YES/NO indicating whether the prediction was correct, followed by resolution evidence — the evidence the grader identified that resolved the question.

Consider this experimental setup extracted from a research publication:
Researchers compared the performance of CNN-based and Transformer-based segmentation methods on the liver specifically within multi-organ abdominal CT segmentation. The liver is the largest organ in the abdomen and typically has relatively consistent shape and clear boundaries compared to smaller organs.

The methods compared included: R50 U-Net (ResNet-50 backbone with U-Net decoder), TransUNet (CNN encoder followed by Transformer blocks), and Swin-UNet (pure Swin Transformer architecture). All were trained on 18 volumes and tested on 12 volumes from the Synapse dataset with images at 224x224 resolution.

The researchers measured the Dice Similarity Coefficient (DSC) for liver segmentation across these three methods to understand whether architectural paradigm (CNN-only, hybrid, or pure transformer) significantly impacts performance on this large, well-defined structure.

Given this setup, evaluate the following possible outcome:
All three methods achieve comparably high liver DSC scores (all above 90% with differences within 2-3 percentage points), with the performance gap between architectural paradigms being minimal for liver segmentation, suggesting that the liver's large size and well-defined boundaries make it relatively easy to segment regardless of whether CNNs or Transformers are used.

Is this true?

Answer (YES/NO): YES